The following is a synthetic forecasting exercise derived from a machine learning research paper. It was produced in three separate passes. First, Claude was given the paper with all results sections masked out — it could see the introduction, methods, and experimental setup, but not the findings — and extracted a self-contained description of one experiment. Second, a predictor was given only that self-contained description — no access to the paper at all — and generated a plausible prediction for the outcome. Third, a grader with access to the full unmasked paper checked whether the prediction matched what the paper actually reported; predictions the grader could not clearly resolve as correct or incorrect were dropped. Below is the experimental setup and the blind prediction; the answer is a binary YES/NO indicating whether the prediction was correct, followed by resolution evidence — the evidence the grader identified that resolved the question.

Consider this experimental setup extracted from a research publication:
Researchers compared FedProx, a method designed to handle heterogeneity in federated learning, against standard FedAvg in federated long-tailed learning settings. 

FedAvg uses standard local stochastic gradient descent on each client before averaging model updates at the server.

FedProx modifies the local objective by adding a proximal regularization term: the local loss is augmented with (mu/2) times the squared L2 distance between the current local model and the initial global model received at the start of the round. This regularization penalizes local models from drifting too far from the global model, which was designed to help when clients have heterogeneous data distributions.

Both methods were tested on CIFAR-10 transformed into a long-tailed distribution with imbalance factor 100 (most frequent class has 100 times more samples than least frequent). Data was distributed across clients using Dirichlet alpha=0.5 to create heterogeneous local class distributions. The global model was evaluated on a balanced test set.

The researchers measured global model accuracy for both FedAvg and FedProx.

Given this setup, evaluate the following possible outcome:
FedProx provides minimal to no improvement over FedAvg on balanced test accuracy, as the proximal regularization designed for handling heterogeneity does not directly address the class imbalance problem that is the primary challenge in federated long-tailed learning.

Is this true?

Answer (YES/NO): YES